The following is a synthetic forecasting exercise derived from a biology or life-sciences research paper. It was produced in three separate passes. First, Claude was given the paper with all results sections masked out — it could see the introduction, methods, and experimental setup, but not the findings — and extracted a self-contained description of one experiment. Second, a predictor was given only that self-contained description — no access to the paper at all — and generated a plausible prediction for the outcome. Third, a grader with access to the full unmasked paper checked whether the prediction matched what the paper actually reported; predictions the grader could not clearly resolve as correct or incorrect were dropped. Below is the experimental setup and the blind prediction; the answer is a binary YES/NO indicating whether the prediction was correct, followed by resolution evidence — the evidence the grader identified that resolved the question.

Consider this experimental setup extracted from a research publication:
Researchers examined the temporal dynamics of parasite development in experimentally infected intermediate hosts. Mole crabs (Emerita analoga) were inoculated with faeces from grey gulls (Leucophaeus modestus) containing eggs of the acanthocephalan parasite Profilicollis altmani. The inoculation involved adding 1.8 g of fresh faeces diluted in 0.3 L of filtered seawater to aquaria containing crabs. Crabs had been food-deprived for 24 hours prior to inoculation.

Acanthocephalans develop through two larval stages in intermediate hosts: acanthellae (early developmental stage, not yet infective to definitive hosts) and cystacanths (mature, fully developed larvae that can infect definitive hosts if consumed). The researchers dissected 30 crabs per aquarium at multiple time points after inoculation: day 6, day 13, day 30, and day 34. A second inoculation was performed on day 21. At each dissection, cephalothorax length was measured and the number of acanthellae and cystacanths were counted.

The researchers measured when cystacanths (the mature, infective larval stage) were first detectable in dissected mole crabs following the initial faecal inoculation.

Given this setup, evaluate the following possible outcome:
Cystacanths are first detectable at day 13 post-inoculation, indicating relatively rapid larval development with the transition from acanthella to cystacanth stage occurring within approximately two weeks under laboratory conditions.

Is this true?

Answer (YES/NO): YES